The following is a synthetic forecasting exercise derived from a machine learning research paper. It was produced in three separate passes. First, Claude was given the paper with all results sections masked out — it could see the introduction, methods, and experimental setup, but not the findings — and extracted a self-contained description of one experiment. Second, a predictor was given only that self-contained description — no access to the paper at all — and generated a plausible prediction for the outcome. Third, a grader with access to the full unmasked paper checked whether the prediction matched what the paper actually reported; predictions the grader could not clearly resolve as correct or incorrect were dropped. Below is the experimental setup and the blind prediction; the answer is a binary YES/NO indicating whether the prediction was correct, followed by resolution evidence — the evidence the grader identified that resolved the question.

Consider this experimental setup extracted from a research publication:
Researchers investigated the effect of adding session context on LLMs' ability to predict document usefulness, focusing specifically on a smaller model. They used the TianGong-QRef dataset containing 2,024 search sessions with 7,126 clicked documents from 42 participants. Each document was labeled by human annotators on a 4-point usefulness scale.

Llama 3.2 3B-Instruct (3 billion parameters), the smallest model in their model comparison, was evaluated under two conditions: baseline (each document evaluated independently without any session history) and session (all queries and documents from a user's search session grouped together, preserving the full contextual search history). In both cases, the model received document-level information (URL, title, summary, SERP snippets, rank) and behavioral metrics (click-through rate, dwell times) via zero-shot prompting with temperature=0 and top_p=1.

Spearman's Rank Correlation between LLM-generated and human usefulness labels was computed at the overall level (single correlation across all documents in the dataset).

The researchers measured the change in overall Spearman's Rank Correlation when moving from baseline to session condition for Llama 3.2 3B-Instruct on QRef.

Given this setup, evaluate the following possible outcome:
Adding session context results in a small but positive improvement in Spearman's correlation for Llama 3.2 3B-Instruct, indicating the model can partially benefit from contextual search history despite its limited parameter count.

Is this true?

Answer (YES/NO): NO